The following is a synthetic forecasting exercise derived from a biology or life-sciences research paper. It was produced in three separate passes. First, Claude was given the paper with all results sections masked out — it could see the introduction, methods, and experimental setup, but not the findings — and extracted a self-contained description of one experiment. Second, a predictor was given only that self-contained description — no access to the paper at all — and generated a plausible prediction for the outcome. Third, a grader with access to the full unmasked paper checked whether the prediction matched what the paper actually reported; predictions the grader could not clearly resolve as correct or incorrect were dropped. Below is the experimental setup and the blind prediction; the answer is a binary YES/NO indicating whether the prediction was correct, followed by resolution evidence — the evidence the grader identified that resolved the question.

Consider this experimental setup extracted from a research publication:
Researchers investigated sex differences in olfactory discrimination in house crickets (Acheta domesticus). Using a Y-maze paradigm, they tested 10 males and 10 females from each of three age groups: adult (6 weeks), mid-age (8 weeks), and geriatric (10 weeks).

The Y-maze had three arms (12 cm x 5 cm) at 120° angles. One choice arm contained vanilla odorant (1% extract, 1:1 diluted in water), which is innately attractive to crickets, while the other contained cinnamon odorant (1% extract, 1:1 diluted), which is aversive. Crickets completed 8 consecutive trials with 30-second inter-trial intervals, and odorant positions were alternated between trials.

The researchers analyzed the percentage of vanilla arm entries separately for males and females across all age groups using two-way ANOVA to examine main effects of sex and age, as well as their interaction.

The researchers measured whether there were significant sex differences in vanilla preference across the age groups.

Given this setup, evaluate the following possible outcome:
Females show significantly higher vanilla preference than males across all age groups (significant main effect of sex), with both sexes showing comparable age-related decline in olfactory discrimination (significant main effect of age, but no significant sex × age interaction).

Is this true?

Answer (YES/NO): NO